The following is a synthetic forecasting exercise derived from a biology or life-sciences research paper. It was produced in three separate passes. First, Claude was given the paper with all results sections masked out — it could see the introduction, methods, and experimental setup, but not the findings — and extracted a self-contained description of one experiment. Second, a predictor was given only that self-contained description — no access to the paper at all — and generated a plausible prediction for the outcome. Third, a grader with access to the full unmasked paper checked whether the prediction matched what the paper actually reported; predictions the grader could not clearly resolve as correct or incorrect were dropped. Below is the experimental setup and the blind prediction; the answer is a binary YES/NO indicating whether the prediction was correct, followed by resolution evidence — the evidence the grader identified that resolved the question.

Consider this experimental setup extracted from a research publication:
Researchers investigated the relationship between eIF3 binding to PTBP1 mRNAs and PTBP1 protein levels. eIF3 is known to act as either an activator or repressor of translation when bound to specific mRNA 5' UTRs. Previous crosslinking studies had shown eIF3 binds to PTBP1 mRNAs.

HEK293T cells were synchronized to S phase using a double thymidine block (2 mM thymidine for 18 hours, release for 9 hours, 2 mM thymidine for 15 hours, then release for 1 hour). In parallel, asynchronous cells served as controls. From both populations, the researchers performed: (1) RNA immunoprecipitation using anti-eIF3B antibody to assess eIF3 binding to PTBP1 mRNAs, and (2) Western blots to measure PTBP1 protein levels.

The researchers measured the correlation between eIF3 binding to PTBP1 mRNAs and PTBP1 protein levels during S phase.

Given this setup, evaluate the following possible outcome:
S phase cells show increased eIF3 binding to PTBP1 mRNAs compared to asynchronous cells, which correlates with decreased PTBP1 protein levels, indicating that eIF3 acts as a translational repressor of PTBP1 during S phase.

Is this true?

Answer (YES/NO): YES